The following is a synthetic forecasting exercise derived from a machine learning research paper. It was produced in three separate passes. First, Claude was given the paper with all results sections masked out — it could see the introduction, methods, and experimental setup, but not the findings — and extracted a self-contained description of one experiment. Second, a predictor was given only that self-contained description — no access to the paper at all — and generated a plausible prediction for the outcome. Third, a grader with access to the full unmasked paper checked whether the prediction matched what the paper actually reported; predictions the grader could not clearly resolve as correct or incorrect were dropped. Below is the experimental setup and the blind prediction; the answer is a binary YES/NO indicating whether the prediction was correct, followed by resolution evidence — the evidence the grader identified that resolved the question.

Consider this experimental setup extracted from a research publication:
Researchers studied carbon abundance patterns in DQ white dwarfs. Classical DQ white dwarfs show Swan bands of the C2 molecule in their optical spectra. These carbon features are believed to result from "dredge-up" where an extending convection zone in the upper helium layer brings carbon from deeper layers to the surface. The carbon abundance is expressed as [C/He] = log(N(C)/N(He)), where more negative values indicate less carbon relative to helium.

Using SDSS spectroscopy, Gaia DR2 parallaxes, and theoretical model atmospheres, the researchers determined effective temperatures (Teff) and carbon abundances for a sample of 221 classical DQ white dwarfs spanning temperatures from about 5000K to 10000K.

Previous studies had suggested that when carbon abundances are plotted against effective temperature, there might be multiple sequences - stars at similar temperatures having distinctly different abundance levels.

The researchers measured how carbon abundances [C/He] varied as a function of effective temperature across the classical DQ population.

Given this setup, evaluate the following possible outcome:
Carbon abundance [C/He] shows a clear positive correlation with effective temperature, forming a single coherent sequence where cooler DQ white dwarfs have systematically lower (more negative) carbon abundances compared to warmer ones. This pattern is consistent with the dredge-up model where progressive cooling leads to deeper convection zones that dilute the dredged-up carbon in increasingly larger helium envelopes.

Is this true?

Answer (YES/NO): NO